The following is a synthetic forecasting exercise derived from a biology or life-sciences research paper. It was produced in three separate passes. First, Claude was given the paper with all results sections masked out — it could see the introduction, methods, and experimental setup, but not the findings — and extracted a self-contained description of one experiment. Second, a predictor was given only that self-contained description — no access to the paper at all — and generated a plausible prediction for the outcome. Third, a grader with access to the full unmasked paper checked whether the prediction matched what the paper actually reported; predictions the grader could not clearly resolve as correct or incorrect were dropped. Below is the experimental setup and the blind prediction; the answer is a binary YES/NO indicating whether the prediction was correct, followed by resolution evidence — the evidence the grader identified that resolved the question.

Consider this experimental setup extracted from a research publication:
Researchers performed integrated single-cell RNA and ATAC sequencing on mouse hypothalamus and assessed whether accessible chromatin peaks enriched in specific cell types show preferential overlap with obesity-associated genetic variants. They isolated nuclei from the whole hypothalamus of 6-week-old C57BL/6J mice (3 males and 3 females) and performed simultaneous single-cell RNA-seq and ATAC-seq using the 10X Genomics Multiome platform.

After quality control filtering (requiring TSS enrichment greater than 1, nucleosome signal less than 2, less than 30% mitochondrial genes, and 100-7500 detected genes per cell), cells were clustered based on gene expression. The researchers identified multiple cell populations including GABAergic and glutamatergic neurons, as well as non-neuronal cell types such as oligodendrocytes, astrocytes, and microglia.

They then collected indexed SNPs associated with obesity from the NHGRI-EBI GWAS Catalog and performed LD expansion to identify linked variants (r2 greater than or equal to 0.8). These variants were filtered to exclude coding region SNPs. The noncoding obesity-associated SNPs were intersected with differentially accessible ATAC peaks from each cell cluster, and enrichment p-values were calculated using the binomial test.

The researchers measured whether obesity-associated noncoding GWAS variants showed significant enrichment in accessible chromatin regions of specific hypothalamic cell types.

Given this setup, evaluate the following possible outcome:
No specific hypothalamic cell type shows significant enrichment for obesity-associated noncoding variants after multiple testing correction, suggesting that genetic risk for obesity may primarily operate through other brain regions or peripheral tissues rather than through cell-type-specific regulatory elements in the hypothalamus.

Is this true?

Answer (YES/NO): NO